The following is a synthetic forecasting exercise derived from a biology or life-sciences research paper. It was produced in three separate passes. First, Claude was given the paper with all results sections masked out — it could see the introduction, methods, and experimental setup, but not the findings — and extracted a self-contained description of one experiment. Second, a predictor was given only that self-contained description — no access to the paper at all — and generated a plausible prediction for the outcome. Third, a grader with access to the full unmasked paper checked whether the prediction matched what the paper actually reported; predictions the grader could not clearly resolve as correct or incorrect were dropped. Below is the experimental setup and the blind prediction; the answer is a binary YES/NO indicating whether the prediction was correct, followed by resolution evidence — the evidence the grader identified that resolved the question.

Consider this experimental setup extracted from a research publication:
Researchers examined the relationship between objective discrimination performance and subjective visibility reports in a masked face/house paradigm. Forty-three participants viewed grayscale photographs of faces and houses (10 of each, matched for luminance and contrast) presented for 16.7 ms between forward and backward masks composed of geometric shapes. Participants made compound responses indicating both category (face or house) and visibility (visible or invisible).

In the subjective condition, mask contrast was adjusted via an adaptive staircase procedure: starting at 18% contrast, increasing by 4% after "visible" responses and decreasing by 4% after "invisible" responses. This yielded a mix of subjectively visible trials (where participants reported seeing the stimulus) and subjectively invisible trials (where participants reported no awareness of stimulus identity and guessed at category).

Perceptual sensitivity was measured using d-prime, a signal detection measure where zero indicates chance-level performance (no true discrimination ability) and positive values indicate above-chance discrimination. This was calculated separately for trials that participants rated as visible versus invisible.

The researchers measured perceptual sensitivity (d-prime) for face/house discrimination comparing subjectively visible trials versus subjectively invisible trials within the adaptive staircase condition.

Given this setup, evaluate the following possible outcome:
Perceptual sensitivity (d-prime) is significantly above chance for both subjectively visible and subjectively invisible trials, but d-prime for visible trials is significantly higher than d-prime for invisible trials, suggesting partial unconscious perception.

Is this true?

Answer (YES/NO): YES